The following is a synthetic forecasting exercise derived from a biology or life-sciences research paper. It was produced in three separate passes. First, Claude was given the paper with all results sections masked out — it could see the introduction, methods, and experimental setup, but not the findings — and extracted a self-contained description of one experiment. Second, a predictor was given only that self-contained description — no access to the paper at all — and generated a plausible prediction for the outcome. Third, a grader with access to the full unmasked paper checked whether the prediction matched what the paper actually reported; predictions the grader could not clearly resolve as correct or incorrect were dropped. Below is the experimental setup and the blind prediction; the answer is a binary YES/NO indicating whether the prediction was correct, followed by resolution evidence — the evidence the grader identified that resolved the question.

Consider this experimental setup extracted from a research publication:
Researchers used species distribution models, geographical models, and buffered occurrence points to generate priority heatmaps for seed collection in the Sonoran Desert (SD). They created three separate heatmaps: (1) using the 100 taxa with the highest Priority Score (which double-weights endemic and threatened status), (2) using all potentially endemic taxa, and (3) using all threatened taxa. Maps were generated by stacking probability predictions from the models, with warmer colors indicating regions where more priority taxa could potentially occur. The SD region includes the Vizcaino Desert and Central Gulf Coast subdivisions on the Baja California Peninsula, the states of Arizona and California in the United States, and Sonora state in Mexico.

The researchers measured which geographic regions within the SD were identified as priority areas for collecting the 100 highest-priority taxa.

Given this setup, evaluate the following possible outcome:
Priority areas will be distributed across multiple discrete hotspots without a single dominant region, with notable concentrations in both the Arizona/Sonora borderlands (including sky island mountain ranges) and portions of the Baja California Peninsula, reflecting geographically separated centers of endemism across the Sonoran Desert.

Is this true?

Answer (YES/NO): NO